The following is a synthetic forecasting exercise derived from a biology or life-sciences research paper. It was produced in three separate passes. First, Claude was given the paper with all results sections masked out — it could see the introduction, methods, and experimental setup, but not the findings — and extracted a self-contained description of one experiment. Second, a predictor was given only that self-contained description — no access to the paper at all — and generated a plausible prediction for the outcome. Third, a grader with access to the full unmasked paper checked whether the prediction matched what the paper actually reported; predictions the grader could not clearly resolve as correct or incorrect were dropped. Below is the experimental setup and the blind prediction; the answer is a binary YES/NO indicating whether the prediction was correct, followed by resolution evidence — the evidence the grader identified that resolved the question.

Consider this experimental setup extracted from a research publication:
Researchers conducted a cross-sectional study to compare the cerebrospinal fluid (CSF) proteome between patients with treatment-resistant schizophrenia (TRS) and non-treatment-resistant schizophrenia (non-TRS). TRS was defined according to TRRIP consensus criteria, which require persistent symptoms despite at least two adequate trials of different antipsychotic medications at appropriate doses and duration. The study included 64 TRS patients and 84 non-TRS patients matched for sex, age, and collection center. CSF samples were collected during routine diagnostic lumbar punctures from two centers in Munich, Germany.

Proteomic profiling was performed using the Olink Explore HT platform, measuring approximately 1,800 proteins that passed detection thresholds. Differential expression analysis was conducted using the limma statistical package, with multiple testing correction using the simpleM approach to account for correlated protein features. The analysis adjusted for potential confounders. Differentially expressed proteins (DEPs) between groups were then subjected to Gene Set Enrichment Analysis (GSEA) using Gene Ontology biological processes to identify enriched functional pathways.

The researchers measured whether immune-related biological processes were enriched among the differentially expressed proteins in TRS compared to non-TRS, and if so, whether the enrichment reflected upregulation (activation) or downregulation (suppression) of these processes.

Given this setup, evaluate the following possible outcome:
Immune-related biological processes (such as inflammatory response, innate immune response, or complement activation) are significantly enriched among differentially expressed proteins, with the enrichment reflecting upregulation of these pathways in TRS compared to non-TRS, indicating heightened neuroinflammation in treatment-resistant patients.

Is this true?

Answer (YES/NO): YES